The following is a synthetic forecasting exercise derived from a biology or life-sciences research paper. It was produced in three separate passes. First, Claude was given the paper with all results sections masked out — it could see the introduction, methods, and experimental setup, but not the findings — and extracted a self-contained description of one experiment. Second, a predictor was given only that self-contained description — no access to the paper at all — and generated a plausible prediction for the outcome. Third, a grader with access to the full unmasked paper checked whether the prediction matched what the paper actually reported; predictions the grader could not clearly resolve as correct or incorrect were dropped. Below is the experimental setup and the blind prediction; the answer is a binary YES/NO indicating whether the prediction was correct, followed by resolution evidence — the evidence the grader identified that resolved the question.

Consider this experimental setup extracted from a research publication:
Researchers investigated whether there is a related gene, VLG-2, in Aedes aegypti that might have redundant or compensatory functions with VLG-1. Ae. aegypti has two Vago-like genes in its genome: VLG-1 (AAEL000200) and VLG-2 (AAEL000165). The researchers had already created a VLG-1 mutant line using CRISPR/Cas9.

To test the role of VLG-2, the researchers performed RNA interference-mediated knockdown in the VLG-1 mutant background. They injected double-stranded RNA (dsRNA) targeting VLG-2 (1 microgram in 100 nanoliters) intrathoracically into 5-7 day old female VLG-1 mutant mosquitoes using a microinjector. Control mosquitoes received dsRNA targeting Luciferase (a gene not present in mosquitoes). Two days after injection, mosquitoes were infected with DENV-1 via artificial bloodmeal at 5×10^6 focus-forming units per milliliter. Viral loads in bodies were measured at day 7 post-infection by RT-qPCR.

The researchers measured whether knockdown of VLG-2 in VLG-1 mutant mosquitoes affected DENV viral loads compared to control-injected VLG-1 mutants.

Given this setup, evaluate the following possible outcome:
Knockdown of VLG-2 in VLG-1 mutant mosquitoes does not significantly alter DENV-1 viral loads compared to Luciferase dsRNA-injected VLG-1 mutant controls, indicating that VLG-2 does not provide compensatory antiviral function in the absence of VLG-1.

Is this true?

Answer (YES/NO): YES